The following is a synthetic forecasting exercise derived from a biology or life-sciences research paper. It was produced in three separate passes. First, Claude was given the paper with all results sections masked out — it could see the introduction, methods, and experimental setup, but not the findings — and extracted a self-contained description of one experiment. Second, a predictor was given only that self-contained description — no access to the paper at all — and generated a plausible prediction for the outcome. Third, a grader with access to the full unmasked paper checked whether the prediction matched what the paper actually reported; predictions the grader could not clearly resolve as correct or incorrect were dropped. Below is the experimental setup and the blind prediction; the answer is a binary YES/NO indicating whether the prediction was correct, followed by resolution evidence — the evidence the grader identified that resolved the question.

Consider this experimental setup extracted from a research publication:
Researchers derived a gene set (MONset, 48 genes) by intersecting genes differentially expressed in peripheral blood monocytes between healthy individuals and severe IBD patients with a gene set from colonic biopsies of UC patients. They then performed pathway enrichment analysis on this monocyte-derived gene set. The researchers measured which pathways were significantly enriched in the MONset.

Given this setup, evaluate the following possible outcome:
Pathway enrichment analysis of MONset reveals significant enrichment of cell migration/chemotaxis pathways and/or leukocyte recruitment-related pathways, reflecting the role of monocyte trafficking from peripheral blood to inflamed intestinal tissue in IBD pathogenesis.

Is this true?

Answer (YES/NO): NO